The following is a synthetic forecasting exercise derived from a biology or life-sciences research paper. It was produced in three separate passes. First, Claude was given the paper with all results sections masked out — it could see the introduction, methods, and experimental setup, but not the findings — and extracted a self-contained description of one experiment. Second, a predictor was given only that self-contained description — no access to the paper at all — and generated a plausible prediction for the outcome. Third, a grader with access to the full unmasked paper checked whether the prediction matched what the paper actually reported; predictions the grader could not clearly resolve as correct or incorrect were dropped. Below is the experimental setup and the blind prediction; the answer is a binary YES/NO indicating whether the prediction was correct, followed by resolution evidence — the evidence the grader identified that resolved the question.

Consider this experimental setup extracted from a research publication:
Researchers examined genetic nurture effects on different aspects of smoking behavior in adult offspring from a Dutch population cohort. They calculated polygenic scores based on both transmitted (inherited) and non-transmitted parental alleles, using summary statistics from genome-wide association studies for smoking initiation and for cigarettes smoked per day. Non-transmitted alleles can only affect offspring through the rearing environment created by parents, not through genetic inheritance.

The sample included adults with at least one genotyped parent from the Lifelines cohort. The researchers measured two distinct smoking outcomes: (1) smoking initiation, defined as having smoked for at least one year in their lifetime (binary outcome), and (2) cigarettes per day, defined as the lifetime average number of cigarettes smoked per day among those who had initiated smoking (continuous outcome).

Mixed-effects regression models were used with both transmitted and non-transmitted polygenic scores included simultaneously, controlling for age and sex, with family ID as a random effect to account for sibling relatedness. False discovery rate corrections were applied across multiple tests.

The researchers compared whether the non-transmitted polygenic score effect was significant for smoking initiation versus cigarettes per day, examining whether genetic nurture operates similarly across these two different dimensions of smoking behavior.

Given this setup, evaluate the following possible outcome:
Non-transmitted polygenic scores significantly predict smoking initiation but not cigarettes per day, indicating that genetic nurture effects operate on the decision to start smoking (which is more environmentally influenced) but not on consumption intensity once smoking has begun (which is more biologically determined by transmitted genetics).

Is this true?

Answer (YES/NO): NO